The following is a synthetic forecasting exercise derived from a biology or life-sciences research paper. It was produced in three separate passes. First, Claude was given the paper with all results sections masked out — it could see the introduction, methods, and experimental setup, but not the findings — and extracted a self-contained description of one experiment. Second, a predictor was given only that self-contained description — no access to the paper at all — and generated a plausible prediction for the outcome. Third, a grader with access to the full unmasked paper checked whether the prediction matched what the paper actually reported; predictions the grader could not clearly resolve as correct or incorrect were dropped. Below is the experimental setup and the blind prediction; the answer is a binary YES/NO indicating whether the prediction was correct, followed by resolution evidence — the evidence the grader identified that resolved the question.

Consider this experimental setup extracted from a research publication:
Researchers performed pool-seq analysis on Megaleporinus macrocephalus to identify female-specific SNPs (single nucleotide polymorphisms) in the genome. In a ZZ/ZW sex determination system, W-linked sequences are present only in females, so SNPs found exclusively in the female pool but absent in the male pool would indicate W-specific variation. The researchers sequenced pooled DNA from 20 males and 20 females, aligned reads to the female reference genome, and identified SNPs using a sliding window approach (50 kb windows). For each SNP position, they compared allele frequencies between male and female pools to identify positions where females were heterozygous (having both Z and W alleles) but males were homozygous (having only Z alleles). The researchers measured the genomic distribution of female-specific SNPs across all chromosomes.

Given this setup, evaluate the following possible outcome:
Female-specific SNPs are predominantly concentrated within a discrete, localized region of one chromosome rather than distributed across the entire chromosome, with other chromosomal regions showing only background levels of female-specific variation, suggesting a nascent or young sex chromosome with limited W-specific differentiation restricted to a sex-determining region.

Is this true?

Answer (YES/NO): NO